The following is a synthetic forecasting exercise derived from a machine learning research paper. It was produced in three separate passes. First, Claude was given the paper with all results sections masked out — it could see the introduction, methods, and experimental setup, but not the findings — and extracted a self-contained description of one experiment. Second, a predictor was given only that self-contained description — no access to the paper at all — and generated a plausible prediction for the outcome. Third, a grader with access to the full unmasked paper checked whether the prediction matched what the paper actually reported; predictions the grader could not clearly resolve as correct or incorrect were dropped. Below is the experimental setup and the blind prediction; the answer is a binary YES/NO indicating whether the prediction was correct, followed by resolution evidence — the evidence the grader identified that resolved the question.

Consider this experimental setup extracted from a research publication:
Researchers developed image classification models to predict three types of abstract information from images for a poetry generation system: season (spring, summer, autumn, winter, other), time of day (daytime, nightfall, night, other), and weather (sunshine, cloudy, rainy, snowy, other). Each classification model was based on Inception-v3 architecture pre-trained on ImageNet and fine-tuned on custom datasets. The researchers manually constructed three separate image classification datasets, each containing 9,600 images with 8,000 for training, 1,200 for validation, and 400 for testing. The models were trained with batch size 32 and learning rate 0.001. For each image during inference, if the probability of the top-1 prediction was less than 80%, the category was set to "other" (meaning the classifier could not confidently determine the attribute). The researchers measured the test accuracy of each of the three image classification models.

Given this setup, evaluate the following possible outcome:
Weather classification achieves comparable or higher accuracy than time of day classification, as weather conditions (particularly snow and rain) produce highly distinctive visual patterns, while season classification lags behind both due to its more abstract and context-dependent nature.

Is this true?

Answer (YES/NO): NO